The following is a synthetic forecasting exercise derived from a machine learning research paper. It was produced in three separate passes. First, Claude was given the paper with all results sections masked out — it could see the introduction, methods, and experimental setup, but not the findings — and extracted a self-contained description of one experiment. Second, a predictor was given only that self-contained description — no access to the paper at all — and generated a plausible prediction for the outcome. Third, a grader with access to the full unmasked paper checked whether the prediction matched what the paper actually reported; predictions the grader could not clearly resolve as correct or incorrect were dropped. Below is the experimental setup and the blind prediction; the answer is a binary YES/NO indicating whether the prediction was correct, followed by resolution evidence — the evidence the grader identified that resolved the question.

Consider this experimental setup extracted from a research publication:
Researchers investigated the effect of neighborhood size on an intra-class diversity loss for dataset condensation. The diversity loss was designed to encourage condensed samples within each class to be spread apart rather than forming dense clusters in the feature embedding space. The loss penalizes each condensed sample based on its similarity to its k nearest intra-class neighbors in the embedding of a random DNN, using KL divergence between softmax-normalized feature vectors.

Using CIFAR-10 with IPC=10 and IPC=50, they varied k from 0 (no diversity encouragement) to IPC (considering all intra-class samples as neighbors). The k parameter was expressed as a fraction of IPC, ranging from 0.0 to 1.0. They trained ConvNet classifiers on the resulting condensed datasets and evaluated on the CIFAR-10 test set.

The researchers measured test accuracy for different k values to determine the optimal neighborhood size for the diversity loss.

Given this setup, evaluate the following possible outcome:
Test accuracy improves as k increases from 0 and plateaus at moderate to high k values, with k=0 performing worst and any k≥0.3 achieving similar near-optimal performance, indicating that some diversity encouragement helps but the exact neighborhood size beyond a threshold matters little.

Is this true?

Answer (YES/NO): NO